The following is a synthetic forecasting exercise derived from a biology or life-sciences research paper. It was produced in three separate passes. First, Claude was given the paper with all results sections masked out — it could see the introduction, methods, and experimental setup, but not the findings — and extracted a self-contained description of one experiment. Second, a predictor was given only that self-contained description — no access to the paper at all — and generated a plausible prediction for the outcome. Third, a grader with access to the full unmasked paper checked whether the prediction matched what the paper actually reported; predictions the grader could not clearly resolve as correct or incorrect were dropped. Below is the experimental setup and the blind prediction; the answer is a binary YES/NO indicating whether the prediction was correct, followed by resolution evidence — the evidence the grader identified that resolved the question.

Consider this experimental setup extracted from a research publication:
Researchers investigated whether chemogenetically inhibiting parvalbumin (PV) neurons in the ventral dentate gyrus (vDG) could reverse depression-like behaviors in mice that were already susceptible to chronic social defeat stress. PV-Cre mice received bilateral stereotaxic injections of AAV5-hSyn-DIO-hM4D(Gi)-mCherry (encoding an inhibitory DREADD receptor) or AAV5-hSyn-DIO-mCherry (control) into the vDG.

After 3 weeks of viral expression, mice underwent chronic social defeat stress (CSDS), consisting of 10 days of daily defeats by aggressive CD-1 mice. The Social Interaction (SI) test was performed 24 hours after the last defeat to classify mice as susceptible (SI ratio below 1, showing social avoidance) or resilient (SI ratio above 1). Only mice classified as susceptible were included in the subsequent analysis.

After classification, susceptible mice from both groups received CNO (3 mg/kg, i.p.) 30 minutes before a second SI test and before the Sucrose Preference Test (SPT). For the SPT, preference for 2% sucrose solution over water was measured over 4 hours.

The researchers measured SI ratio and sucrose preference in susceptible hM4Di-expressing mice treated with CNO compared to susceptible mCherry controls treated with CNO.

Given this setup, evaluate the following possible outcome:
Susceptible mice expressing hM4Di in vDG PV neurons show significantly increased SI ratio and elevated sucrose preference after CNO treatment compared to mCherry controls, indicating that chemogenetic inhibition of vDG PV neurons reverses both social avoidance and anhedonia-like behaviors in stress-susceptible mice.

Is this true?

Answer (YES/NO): YES